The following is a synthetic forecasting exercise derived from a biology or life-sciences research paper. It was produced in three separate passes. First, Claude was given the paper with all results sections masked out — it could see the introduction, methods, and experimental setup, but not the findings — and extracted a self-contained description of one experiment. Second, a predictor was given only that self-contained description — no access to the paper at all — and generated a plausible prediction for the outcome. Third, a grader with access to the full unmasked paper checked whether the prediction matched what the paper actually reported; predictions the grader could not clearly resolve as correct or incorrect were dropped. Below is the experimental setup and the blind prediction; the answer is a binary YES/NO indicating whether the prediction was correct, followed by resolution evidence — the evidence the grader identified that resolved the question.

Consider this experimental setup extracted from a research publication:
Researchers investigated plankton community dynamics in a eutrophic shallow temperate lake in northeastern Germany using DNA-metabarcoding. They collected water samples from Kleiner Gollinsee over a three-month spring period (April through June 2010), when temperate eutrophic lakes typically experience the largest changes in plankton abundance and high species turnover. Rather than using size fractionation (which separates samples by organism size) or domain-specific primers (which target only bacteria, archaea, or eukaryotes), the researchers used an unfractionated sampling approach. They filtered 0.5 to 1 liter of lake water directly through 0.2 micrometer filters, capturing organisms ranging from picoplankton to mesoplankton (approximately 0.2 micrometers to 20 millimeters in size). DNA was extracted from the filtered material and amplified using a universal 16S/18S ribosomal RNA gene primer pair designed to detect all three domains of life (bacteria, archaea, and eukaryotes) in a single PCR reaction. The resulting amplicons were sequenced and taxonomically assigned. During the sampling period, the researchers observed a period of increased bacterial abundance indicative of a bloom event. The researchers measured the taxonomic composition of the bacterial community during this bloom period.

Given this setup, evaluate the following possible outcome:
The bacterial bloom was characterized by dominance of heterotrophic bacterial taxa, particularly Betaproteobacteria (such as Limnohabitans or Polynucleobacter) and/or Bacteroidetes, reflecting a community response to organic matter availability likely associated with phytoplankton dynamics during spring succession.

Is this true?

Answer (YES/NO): NO